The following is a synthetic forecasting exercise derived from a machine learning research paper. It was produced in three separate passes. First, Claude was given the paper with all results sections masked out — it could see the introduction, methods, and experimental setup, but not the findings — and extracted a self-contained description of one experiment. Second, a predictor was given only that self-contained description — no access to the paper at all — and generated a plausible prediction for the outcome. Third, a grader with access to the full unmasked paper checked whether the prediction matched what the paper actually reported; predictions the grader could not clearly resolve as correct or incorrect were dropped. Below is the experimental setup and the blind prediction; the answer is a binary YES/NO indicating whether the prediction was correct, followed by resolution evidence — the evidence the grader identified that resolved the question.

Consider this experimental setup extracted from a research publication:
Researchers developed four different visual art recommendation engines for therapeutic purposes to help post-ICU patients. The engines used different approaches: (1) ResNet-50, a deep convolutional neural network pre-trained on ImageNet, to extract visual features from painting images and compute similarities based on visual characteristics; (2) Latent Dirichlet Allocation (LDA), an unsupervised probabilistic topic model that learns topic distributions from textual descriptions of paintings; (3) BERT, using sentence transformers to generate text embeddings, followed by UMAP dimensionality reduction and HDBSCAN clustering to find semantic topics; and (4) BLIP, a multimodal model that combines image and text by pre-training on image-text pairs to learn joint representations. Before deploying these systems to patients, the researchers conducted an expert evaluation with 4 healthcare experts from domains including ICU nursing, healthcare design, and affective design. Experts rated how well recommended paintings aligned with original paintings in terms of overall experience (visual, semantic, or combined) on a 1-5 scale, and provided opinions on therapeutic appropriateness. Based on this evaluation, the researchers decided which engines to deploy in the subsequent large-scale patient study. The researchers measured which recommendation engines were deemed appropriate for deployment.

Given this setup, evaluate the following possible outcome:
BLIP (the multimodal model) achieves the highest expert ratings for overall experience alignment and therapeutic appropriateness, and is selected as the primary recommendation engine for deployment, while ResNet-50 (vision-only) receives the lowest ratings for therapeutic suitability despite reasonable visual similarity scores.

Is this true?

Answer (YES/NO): NO